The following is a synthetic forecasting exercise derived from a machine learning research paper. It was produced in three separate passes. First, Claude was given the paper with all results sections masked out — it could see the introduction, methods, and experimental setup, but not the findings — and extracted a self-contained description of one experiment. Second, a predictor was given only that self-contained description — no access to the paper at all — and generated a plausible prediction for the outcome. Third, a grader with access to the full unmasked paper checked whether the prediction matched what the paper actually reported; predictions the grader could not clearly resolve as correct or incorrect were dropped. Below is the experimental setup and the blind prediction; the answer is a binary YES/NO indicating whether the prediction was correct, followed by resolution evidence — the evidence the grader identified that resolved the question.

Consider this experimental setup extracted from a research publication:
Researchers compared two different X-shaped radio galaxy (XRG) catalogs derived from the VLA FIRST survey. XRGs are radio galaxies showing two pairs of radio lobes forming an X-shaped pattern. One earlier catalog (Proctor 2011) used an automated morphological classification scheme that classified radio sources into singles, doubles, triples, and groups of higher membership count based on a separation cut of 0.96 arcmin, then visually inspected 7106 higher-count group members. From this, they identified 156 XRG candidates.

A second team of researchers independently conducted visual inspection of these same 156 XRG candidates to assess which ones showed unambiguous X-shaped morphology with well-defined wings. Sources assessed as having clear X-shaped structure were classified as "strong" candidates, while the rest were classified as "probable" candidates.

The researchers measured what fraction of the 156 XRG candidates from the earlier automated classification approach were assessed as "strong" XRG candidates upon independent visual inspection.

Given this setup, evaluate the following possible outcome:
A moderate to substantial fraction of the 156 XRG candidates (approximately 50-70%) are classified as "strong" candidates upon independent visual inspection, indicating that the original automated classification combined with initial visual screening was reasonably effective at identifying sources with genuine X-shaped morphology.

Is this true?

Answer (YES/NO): NO